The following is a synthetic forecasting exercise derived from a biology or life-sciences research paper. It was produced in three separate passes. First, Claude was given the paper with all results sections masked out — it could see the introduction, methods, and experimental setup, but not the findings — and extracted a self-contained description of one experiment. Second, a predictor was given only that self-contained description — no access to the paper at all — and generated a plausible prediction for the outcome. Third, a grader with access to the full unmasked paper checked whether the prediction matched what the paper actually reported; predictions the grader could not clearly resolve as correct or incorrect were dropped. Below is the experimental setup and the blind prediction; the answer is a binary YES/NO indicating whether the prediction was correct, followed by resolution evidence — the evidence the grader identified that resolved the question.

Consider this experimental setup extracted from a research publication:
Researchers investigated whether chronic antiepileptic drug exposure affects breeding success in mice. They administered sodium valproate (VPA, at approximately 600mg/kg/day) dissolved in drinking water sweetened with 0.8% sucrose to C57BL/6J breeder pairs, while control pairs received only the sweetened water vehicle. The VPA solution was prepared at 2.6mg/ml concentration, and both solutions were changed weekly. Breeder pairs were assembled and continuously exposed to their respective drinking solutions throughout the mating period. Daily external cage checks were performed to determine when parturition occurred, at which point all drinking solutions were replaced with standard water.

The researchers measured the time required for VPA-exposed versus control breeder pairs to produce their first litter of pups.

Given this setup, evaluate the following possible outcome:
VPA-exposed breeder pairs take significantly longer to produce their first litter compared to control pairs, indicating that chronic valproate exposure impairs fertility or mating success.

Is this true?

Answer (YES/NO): YES